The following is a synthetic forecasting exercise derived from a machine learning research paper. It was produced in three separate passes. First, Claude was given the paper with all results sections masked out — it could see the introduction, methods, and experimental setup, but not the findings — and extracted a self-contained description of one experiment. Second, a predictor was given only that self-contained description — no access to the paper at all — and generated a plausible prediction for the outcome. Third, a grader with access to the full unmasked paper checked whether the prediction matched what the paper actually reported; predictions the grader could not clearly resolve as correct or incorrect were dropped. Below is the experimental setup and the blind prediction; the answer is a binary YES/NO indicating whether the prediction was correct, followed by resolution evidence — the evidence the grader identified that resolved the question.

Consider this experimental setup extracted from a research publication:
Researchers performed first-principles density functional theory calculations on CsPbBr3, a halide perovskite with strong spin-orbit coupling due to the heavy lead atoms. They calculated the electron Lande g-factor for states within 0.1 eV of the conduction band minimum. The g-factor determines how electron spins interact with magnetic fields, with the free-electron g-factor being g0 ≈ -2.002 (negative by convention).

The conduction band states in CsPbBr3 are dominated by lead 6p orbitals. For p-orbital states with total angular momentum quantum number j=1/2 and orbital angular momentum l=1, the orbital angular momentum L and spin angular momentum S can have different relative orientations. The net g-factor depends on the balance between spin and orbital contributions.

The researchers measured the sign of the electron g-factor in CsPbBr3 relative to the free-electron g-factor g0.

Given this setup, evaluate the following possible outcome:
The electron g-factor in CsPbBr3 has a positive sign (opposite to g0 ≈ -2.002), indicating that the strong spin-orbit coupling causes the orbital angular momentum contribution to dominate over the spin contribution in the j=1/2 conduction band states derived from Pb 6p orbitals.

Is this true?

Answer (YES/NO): YES